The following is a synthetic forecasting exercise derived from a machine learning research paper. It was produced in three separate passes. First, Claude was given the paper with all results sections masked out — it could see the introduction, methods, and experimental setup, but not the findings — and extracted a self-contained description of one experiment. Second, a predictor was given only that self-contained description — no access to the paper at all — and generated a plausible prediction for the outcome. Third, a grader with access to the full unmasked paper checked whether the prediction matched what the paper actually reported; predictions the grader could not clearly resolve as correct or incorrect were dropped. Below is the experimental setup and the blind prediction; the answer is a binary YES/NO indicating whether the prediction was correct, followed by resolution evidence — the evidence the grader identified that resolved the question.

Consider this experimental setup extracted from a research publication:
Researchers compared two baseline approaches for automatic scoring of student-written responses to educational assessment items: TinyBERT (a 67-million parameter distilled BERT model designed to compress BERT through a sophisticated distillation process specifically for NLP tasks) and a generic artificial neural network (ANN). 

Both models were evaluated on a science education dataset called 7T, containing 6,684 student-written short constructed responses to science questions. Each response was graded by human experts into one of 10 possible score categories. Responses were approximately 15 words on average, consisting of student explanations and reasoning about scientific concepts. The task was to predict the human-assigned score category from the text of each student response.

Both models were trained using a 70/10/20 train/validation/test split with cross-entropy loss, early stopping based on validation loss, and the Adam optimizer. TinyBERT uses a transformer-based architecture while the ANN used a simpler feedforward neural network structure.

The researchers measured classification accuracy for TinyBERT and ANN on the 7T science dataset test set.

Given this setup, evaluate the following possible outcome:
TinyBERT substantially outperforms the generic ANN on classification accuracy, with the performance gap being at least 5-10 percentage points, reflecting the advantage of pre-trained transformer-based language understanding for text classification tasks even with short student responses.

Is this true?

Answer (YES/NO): NO